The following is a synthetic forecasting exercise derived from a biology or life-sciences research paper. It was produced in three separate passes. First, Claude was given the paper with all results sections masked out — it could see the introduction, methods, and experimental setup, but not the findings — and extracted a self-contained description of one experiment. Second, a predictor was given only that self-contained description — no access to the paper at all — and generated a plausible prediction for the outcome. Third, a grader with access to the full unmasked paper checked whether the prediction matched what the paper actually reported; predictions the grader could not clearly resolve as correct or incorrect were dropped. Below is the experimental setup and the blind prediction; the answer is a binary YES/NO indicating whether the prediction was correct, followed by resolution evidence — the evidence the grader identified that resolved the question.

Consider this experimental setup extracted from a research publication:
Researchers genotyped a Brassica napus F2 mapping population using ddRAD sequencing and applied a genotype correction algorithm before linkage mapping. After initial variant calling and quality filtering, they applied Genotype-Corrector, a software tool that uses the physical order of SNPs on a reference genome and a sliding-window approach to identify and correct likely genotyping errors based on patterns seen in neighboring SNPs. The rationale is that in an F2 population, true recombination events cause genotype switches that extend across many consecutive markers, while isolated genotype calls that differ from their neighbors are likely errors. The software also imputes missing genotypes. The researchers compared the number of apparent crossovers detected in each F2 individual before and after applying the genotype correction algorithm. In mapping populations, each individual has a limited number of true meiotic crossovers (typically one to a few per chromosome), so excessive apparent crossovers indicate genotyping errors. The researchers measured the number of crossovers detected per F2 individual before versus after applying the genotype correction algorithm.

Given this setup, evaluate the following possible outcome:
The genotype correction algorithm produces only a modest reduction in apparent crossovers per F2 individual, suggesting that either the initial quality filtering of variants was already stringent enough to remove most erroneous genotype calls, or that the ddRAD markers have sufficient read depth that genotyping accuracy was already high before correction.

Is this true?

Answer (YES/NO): NO